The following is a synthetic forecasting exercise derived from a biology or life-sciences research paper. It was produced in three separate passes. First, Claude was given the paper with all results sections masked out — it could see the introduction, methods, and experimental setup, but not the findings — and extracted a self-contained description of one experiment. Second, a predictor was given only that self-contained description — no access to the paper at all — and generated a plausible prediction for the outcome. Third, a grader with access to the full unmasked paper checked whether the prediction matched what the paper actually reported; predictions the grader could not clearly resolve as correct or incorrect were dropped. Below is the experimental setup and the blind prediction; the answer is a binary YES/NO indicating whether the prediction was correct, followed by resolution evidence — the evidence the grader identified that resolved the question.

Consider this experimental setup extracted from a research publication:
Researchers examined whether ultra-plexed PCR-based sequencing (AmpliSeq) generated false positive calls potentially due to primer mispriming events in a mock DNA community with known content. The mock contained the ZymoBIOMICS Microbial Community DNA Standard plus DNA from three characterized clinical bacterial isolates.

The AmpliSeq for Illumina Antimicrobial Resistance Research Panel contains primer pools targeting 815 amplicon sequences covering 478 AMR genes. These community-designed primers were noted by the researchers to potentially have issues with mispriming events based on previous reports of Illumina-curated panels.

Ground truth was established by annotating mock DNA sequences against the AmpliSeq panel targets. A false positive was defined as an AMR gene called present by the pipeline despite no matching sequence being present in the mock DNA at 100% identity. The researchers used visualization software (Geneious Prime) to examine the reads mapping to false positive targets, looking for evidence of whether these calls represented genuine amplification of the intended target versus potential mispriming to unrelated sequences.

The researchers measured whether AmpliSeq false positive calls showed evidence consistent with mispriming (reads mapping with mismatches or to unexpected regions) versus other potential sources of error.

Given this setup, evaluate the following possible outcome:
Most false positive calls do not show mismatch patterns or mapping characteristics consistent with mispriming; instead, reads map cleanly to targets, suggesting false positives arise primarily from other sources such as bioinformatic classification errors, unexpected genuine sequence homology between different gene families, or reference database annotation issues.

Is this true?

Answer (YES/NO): YES